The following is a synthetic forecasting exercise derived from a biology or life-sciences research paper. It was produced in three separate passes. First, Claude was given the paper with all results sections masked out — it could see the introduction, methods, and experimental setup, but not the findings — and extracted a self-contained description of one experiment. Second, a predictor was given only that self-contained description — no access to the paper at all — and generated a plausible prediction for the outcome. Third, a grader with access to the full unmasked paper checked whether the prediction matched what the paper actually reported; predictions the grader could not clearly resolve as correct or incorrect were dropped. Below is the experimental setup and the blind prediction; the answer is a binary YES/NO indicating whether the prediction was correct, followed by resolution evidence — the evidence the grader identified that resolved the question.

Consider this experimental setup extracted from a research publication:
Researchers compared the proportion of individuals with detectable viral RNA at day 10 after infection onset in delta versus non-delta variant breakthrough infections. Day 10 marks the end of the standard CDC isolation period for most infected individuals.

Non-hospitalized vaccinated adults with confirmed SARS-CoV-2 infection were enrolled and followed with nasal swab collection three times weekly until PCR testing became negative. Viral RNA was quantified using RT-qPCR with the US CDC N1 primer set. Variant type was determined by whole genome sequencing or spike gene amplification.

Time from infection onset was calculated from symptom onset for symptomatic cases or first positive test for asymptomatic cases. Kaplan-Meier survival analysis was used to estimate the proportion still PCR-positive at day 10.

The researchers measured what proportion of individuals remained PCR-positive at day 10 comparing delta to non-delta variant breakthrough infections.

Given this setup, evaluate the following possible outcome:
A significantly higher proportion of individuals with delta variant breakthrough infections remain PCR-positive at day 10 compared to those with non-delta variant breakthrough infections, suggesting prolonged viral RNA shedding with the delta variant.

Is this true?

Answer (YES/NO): NO